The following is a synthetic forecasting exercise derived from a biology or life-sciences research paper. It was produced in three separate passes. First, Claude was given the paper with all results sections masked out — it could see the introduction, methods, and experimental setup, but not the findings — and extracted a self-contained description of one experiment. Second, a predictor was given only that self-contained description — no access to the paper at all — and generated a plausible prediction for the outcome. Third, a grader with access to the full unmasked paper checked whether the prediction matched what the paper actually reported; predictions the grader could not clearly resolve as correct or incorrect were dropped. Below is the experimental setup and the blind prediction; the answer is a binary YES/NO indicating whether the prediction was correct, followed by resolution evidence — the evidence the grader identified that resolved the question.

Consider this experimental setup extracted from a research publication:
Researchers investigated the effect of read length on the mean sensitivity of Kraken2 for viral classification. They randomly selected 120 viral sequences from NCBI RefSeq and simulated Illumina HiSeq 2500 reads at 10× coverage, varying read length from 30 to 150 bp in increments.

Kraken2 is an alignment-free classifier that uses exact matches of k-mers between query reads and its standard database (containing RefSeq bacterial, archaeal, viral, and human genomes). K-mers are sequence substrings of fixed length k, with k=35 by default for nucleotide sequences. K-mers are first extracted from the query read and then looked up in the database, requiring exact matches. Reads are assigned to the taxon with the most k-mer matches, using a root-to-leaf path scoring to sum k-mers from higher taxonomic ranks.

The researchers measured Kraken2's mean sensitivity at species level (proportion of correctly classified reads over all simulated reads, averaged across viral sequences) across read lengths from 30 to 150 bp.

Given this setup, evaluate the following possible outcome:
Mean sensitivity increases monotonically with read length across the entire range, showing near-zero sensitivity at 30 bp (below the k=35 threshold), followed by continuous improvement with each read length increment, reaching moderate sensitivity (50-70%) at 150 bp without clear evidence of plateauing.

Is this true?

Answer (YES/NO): NO